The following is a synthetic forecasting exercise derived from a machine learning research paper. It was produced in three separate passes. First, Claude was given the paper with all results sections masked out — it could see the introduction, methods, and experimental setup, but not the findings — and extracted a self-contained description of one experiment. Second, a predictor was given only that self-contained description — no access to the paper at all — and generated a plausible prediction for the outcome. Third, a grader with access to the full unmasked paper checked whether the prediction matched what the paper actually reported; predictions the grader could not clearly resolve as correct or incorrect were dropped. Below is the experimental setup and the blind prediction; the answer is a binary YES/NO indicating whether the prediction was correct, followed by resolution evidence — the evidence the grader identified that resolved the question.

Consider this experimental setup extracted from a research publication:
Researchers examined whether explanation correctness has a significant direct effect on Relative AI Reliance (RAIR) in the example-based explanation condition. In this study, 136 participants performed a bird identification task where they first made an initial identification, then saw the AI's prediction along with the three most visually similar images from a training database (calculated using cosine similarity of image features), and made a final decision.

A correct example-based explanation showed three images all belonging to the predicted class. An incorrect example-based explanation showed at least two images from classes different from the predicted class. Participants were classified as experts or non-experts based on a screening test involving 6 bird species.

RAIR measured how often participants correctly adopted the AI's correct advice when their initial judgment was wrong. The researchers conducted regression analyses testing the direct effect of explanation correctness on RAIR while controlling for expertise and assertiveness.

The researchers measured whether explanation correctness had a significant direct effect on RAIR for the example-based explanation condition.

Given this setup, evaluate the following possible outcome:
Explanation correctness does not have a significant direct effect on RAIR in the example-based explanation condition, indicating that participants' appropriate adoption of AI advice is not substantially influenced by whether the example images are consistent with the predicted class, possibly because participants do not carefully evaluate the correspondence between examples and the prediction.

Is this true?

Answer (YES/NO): NO